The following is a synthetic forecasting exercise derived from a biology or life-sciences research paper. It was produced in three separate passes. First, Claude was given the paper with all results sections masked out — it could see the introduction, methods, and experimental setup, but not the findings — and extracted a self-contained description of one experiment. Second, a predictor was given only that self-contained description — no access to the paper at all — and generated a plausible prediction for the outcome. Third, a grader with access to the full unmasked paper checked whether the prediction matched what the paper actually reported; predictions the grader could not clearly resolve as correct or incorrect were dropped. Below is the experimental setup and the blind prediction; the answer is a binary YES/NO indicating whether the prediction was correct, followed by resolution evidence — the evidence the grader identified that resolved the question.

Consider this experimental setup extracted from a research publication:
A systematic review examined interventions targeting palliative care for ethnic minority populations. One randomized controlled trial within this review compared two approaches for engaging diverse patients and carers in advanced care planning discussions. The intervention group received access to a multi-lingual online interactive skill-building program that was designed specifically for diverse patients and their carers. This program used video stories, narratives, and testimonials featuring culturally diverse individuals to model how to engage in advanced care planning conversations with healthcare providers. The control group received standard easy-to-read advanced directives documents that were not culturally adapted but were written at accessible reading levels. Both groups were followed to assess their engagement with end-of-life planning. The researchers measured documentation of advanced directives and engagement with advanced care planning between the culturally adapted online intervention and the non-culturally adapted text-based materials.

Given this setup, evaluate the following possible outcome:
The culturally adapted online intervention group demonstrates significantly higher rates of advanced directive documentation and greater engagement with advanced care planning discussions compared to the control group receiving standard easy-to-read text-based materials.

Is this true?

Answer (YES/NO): YES